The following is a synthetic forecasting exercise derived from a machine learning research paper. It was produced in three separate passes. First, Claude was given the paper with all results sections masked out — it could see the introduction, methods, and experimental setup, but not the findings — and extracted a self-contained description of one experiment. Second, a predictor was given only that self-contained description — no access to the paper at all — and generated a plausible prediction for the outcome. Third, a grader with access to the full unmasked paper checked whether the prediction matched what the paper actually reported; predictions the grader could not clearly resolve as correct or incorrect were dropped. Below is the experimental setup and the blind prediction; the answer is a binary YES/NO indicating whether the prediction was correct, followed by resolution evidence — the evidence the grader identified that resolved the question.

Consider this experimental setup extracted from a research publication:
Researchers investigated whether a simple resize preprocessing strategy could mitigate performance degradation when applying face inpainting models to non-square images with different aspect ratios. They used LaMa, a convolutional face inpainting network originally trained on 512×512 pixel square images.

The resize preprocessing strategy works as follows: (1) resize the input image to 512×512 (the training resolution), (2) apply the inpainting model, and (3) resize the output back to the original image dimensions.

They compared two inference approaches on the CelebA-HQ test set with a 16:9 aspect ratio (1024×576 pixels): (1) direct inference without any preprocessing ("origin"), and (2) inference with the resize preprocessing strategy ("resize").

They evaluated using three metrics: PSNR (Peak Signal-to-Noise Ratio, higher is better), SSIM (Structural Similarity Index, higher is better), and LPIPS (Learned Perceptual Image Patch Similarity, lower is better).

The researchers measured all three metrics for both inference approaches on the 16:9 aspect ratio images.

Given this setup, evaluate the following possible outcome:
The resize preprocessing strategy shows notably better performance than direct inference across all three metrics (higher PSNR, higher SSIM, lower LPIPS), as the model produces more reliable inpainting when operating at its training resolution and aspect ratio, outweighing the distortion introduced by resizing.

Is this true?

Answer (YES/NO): NO